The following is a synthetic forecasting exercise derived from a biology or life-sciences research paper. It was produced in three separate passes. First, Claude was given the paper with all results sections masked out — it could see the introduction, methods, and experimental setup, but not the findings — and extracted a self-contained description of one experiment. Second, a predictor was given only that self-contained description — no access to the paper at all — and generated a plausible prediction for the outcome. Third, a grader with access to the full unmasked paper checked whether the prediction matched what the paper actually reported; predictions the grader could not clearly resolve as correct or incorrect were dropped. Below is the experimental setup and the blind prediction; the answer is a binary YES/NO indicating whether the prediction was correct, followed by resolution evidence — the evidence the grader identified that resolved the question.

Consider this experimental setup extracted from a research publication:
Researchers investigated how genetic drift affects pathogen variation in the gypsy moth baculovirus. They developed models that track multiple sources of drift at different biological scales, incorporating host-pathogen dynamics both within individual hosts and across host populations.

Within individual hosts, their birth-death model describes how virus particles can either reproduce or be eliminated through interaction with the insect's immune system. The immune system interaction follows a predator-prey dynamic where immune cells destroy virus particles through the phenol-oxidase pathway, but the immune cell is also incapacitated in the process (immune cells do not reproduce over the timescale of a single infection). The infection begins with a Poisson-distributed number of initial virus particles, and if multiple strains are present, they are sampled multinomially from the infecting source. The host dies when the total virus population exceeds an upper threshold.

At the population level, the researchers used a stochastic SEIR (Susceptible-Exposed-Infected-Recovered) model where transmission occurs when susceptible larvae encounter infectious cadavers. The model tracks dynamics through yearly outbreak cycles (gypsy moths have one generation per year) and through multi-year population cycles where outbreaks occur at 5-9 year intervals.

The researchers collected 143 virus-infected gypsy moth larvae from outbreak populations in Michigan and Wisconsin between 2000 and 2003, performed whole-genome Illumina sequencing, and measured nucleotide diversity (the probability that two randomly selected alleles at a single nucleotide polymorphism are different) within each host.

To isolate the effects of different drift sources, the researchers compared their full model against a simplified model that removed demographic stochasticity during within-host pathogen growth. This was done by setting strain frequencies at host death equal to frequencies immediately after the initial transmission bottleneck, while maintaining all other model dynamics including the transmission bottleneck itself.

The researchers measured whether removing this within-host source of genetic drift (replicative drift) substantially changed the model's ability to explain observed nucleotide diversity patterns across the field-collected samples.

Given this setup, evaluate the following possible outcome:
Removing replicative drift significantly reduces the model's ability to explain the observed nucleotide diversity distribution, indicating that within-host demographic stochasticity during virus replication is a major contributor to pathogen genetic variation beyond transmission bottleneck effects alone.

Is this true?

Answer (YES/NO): YES